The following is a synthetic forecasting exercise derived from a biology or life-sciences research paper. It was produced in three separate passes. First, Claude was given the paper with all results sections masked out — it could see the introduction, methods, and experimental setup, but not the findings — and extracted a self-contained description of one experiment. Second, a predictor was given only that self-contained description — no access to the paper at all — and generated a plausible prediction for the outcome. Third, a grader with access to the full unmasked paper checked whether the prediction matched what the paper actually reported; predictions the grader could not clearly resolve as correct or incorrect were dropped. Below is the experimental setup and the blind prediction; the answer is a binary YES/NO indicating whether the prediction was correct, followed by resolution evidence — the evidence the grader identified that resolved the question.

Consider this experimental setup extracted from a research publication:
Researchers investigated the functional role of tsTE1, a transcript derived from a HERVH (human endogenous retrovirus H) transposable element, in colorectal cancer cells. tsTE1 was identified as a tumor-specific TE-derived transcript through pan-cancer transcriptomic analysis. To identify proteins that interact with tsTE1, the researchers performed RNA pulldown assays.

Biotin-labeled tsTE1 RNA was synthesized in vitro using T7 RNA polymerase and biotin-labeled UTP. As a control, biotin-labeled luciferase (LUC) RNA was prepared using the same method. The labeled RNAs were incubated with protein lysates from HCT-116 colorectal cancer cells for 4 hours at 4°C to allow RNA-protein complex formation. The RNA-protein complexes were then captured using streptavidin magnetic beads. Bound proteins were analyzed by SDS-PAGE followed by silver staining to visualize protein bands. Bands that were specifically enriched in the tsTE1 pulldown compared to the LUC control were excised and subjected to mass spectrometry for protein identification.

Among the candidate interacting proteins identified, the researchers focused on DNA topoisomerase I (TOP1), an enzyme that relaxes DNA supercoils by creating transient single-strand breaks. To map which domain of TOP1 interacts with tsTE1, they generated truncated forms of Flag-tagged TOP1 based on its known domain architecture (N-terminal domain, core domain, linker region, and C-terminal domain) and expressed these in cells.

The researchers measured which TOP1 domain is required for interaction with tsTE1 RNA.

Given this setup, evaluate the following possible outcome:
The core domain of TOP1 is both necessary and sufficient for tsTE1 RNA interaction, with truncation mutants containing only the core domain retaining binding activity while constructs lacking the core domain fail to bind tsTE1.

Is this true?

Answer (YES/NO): NO